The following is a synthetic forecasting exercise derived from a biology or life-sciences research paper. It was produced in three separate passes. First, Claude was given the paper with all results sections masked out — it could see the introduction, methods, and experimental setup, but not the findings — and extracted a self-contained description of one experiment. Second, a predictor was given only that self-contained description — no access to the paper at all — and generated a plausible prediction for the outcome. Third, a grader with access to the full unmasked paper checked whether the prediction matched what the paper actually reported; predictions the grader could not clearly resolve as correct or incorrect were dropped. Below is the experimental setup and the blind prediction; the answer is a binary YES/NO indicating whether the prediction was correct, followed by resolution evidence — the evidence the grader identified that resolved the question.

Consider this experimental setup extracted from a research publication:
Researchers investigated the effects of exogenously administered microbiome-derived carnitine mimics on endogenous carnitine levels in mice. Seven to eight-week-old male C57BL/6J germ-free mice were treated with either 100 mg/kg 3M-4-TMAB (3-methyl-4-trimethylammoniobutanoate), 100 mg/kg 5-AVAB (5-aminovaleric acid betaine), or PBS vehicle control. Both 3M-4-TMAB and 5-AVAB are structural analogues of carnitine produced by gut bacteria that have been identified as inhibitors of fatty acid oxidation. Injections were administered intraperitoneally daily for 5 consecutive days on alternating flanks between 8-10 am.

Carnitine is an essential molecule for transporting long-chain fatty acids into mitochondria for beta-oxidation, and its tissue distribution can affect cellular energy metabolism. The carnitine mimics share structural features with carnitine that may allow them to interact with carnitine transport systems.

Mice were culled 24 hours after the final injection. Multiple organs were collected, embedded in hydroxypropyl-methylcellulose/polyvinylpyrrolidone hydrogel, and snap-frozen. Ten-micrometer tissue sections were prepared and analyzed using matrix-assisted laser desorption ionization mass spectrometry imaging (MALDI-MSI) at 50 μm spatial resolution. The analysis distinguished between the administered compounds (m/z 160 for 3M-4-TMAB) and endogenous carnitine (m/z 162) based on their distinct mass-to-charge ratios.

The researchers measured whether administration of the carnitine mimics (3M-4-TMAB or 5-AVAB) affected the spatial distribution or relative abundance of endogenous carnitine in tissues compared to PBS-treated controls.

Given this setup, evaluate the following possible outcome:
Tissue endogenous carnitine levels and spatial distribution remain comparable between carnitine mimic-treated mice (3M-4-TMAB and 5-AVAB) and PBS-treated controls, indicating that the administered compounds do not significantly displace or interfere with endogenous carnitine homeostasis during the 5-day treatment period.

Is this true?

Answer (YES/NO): NO